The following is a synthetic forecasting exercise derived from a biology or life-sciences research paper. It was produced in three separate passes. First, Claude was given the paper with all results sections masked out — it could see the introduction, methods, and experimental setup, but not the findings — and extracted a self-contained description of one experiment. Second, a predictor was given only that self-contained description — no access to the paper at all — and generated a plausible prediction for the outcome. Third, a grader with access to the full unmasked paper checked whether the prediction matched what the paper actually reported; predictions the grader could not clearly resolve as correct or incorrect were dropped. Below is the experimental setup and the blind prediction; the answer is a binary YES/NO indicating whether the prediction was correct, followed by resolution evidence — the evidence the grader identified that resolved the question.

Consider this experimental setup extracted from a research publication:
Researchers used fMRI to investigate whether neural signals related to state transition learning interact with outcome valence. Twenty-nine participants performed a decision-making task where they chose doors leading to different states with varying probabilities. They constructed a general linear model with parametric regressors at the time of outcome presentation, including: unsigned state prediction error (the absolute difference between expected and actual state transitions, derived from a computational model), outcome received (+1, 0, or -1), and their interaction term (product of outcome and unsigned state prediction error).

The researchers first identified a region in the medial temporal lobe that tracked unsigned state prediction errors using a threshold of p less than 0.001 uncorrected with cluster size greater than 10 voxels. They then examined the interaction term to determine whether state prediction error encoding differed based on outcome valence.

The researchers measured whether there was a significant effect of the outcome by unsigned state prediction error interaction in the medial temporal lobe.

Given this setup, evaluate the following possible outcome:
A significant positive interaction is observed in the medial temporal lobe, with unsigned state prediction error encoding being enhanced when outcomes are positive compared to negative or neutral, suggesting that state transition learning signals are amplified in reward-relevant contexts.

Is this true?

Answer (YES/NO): NO